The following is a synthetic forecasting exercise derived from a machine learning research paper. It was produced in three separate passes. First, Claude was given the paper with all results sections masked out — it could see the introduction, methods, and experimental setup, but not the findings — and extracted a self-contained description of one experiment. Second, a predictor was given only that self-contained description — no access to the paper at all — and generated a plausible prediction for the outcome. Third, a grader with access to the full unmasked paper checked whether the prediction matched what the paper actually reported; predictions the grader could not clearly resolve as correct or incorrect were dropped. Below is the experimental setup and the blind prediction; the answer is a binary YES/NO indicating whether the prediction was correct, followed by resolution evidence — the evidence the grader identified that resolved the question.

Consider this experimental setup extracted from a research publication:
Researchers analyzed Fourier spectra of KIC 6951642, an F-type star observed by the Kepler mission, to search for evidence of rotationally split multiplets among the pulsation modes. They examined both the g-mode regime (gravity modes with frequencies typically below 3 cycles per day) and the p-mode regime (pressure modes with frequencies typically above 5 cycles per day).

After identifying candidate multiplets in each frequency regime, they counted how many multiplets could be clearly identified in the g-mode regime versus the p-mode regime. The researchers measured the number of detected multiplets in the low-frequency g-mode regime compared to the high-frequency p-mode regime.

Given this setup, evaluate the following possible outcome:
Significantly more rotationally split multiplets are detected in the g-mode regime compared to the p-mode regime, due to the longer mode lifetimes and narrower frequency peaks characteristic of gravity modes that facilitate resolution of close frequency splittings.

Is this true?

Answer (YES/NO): NO